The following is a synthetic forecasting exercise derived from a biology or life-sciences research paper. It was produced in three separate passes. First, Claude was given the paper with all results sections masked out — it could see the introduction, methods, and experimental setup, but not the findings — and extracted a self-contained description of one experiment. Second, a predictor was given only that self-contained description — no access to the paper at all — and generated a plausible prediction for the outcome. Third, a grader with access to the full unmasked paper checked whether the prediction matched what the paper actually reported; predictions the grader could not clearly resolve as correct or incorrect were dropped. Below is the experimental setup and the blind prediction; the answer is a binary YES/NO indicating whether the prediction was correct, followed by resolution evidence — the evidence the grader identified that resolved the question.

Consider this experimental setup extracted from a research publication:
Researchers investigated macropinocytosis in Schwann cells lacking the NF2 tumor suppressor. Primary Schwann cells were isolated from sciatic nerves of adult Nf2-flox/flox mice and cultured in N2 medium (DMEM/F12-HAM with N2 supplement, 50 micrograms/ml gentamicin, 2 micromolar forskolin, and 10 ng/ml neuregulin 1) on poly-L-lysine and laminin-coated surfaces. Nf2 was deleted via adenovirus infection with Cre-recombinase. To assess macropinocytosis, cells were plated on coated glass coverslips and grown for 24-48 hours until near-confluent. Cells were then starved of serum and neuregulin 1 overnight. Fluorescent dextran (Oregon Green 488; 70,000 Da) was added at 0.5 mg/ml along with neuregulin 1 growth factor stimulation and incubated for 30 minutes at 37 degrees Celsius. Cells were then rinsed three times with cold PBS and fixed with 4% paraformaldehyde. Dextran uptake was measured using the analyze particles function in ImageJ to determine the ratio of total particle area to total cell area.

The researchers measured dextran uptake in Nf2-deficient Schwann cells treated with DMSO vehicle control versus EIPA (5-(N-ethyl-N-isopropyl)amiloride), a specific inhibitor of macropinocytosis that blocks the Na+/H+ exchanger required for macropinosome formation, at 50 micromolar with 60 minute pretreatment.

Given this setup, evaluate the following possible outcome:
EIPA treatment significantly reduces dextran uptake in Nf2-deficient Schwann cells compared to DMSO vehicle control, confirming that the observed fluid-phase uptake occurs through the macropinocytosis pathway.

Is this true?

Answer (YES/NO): YES